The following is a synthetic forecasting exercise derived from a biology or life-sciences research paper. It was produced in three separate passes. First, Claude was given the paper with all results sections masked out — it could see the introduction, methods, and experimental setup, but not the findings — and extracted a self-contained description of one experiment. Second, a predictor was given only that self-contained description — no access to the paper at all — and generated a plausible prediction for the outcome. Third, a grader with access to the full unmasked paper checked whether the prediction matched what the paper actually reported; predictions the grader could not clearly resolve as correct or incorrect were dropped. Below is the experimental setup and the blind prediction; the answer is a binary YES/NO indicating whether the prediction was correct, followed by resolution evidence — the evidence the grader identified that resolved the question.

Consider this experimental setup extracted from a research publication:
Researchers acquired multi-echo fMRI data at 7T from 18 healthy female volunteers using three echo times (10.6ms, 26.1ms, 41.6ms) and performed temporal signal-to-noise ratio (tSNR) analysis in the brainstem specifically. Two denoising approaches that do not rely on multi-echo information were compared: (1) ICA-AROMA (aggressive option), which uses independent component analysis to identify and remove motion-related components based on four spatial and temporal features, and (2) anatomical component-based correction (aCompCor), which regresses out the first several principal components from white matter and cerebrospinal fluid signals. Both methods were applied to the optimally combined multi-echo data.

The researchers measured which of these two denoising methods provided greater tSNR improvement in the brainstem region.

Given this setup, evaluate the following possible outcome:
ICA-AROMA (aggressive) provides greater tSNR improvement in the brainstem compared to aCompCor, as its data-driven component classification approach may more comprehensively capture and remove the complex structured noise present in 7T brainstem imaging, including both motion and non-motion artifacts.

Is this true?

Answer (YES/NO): YES